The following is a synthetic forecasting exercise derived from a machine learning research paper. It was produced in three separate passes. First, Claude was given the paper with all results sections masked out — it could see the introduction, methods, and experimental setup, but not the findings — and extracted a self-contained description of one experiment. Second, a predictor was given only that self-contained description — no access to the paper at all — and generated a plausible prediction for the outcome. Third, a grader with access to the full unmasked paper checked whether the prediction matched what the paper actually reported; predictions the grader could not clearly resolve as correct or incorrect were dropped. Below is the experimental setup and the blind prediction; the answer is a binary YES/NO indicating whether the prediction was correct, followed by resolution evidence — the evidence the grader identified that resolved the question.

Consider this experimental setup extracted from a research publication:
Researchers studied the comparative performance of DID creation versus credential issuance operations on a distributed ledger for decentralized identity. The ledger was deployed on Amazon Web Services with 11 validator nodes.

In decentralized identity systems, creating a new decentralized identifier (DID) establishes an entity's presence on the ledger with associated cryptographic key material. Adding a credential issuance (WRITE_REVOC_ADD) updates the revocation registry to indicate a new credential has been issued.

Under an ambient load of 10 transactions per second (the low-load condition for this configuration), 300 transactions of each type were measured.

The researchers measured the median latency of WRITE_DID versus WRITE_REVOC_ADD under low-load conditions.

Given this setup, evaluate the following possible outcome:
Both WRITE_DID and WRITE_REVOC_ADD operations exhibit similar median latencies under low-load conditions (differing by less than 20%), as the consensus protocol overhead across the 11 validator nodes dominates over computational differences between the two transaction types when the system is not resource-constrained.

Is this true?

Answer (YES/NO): NO